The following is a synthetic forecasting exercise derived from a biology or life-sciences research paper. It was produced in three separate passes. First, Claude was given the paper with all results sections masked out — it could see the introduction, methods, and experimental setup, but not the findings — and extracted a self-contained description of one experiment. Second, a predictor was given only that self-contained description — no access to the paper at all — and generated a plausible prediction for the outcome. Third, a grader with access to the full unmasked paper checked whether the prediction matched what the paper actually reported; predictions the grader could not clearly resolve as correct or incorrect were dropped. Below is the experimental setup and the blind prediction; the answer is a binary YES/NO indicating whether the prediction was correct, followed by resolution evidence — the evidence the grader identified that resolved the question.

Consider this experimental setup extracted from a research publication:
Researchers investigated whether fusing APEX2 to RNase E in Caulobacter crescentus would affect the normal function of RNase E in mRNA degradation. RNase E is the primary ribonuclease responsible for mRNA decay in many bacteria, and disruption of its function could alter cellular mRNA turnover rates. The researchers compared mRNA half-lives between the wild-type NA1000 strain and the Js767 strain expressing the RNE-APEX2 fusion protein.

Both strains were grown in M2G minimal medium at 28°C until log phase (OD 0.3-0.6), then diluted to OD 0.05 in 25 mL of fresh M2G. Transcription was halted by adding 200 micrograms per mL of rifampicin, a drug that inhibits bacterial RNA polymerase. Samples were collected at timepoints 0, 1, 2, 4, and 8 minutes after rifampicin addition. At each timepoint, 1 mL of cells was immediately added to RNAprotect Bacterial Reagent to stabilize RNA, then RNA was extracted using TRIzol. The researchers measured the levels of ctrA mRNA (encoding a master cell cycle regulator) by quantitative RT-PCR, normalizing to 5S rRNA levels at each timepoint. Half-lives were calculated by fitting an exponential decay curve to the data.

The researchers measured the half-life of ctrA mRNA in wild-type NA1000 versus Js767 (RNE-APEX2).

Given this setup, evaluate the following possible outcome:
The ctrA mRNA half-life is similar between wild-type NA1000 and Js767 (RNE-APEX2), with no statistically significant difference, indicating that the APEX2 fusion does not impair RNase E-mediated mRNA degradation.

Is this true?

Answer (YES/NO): YES